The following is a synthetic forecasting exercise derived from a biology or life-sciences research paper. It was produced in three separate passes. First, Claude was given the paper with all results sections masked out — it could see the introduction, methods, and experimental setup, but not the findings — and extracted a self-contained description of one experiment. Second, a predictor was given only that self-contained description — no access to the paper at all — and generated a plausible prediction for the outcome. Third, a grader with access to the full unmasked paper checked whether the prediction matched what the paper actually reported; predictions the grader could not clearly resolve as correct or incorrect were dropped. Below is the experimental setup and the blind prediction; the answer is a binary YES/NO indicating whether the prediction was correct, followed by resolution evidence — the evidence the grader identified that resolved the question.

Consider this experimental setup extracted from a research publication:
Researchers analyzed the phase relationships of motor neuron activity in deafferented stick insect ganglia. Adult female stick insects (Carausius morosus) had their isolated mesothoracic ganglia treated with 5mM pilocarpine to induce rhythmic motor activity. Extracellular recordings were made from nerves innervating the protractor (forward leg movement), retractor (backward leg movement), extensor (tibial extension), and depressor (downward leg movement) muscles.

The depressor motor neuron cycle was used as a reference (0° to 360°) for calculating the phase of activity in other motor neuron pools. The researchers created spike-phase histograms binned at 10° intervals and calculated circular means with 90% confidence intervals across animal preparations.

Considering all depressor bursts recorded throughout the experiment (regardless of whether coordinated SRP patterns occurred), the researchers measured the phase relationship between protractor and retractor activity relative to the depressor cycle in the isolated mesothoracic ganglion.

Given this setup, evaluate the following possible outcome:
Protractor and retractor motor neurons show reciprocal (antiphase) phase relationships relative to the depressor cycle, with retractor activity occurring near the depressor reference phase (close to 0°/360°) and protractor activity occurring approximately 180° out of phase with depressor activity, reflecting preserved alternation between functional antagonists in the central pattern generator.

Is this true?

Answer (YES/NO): NO